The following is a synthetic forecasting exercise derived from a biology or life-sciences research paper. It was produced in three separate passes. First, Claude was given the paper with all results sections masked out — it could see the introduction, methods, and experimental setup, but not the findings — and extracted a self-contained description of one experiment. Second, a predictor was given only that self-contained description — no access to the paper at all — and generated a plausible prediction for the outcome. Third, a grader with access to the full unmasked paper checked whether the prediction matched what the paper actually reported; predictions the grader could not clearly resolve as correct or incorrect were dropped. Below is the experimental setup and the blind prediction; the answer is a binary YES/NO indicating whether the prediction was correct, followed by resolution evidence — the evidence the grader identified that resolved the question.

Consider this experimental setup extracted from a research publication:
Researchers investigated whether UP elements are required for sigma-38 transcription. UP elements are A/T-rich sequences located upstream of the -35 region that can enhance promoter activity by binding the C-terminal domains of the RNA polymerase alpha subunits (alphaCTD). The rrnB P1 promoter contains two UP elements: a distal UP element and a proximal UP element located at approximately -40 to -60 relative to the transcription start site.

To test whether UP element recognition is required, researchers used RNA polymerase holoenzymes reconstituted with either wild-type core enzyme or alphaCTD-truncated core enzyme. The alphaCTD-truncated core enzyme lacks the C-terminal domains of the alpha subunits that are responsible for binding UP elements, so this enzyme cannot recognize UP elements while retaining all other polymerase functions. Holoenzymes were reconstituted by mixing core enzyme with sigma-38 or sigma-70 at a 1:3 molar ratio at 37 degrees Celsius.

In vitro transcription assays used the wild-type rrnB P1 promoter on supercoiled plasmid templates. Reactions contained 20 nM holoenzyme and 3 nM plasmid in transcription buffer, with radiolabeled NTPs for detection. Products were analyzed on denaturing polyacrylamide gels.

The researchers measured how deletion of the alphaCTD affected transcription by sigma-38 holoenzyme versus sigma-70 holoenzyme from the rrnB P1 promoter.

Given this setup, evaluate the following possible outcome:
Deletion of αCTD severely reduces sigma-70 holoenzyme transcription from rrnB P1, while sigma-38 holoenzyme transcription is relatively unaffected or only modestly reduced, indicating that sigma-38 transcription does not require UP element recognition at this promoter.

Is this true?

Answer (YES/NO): NO